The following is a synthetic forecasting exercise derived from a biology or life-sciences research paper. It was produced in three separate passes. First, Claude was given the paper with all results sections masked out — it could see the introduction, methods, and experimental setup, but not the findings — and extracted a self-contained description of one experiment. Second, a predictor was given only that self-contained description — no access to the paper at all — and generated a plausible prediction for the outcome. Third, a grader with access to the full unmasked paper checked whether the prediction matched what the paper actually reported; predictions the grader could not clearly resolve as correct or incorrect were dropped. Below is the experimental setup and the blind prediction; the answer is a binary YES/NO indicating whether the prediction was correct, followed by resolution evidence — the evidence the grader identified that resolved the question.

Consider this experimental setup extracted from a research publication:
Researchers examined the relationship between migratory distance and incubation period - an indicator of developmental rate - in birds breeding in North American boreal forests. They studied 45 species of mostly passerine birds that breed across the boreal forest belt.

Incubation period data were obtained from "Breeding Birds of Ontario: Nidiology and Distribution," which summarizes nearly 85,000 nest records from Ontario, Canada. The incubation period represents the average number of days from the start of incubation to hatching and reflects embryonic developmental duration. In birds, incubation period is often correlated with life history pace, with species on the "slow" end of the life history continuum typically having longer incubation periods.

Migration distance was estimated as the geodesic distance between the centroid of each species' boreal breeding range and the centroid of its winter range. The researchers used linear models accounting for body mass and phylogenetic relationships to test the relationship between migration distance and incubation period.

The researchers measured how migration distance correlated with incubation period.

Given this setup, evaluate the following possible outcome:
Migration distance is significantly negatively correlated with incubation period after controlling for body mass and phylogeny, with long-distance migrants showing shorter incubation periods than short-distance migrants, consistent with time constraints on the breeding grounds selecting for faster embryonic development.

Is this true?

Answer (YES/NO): NO